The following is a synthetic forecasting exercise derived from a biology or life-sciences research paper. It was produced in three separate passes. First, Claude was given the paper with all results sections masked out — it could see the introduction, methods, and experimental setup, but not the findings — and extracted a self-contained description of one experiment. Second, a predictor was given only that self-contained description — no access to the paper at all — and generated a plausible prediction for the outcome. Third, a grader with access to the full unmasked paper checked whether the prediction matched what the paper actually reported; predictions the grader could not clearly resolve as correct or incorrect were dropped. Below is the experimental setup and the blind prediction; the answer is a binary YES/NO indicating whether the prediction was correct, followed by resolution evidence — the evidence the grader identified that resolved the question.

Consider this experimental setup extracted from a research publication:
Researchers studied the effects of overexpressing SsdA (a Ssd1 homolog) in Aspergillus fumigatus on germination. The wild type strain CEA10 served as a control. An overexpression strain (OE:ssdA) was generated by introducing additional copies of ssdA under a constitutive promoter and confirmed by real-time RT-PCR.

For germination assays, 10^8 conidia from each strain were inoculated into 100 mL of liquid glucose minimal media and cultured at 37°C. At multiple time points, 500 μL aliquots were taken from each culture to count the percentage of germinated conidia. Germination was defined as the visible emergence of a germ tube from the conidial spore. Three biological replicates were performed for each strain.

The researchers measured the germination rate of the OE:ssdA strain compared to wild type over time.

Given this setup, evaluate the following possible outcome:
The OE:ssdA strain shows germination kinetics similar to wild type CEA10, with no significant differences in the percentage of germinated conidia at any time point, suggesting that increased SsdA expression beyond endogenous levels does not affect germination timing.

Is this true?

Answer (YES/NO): NO